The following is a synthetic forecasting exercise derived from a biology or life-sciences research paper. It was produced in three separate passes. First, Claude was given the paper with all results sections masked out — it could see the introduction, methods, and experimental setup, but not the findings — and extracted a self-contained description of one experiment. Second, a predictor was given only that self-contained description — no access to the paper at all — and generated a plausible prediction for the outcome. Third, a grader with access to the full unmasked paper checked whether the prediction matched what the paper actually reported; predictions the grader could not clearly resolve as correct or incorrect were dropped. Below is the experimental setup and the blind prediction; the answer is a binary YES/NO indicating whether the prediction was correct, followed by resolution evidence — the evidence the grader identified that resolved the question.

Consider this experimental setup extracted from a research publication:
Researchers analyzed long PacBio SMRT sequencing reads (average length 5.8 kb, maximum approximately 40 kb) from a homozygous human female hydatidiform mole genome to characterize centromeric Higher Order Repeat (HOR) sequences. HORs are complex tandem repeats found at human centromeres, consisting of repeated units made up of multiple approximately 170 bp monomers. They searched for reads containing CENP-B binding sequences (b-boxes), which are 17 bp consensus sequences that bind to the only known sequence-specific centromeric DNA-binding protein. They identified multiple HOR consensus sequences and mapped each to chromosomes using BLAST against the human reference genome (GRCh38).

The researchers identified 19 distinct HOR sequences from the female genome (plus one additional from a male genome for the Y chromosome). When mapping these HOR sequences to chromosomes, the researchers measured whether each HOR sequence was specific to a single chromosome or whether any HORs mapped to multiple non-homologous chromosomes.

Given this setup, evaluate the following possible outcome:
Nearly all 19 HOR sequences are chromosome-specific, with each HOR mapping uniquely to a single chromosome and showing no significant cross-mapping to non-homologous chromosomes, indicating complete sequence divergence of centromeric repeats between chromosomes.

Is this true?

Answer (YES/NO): NO